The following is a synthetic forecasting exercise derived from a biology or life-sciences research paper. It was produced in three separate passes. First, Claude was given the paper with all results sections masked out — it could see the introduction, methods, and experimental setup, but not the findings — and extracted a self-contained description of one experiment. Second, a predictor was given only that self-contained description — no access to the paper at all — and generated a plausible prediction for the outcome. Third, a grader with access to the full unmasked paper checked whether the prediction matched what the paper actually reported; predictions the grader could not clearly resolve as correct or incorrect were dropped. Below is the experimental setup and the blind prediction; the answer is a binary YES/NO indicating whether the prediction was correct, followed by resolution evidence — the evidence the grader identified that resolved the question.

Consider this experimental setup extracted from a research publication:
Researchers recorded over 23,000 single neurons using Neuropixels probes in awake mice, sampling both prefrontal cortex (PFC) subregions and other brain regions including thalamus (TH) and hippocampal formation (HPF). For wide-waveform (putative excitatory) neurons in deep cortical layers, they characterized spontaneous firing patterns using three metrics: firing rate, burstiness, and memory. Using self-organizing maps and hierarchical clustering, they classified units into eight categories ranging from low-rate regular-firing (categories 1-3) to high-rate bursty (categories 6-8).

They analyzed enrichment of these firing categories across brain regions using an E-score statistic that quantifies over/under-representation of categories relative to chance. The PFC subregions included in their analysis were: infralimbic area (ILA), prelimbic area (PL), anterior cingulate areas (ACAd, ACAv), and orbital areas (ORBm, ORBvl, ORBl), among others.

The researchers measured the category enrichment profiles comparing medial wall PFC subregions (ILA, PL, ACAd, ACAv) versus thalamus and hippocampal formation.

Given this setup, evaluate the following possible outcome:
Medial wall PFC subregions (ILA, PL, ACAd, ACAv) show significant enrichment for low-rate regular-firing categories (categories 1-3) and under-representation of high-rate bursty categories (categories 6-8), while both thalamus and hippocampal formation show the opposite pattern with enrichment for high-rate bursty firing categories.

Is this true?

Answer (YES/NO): YES